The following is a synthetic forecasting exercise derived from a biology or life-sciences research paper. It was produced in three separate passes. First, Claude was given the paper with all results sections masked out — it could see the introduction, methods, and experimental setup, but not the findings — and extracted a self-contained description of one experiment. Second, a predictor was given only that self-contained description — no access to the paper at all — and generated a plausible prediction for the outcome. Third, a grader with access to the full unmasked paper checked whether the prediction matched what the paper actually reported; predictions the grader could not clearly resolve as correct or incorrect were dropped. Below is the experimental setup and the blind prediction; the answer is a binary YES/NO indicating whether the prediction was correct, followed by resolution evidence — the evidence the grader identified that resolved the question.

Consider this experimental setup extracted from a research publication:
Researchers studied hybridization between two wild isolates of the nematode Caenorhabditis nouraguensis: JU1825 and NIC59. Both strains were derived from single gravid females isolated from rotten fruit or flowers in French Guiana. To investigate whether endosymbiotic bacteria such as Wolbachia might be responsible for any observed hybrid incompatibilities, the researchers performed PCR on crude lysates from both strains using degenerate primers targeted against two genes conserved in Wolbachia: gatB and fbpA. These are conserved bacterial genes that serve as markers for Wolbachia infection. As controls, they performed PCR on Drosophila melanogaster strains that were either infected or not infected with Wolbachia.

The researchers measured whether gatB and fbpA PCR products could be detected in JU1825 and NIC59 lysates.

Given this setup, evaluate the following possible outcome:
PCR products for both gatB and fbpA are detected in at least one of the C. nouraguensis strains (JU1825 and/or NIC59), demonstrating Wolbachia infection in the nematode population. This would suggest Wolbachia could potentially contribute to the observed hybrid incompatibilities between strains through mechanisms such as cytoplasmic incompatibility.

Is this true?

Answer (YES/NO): NO